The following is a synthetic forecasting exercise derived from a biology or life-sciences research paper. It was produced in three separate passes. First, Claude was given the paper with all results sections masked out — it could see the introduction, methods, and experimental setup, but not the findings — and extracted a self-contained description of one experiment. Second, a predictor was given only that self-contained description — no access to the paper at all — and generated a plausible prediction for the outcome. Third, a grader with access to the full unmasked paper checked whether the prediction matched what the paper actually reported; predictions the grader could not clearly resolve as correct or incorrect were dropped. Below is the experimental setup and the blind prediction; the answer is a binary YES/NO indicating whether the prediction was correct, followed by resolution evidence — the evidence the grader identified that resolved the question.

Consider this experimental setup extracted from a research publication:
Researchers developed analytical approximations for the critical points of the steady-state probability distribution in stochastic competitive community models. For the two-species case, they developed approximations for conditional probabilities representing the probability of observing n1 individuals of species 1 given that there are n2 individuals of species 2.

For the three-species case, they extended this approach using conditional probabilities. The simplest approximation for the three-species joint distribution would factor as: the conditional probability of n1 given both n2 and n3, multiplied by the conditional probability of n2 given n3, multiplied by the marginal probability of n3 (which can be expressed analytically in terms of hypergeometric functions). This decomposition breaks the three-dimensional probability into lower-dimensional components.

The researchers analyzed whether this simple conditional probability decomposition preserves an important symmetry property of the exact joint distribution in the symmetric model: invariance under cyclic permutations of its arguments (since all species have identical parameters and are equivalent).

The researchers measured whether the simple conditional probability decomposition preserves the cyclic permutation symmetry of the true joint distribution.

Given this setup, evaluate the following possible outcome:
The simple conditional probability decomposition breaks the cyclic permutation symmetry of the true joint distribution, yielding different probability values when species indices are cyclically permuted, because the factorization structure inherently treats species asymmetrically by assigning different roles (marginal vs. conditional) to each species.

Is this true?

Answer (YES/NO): YES